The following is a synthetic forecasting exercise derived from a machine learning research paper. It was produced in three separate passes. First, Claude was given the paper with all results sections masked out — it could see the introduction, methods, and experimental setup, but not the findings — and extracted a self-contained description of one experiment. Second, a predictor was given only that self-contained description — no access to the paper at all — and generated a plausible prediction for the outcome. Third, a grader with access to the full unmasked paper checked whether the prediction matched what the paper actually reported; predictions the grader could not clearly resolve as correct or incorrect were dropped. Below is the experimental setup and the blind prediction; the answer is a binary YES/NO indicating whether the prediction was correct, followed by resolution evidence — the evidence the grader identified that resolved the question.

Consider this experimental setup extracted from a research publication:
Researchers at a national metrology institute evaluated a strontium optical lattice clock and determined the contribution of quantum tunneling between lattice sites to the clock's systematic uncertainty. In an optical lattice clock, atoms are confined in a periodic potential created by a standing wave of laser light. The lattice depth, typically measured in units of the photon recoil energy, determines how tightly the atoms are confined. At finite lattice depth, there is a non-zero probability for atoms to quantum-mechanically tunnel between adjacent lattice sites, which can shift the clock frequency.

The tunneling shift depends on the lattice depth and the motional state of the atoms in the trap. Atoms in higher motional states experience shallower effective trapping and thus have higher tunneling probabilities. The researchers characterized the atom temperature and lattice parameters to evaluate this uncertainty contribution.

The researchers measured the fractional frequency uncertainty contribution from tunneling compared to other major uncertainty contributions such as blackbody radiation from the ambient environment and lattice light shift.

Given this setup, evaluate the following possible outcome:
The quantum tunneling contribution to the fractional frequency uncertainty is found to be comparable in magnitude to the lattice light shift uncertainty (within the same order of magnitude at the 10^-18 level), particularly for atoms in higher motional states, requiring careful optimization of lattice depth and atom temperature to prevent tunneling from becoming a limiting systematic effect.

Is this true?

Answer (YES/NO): NO